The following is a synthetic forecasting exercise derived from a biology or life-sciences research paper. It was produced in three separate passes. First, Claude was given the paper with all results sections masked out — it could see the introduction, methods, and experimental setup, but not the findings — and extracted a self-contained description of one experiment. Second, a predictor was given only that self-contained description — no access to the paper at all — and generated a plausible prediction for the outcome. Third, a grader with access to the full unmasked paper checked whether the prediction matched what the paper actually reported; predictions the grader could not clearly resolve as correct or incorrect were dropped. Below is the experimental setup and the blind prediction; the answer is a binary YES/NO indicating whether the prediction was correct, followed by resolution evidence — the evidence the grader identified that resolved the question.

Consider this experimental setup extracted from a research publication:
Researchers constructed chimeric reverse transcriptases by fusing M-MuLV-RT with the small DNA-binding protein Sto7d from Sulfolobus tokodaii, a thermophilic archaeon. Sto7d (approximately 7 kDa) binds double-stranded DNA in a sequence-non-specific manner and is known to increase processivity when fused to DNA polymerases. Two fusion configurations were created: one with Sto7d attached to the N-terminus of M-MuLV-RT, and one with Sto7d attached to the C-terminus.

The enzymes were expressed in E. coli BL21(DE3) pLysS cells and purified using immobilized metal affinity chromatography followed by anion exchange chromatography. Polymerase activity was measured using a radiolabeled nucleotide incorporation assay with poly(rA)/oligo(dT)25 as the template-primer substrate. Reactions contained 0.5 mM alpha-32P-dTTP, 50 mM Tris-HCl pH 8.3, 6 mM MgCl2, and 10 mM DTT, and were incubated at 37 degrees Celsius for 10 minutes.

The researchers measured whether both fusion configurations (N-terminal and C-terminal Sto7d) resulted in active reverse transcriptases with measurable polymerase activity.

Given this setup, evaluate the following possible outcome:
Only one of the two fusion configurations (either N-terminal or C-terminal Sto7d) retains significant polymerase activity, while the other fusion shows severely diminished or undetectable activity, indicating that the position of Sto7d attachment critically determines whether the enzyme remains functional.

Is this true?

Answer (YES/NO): NO